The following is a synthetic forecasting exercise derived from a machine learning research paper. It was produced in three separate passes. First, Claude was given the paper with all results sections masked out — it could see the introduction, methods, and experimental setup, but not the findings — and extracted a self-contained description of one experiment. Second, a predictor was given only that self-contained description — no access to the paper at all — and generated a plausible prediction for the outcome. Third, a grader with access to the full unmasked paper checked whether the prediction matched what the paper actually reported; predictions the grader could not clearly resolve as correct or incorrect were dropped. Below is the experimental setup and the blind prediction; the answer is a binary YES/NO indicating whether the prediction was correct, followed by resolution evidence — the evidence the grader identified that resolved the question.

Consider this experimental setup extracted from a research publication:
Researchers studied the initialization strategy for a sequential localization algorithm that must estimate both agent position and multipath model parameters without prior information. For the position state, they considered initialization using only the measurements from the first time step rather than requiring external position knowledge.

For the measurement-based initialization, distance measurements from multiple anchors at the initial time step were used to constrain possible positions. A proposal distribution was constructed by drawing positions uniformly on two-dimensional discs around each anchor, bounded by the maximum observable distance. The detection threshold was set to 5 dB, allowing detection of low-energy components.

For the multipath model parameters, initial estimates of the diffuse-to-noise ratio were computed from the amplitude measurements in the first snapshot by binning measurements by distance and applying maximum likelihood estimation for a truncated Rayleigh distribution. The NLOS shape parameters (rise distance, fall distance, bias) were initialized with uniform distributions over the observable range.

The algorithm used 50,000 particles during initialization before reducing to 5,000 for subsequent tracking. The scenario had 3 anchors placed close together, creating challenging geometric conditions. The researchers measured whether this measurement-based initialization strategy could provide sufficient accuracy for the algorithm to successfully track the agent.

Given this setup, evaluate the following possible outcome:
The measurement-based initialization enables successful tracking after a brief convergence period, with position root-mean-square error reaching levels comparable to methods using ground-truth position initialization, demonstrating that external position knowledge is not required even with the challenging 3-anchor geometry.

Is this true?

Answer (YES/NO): YES